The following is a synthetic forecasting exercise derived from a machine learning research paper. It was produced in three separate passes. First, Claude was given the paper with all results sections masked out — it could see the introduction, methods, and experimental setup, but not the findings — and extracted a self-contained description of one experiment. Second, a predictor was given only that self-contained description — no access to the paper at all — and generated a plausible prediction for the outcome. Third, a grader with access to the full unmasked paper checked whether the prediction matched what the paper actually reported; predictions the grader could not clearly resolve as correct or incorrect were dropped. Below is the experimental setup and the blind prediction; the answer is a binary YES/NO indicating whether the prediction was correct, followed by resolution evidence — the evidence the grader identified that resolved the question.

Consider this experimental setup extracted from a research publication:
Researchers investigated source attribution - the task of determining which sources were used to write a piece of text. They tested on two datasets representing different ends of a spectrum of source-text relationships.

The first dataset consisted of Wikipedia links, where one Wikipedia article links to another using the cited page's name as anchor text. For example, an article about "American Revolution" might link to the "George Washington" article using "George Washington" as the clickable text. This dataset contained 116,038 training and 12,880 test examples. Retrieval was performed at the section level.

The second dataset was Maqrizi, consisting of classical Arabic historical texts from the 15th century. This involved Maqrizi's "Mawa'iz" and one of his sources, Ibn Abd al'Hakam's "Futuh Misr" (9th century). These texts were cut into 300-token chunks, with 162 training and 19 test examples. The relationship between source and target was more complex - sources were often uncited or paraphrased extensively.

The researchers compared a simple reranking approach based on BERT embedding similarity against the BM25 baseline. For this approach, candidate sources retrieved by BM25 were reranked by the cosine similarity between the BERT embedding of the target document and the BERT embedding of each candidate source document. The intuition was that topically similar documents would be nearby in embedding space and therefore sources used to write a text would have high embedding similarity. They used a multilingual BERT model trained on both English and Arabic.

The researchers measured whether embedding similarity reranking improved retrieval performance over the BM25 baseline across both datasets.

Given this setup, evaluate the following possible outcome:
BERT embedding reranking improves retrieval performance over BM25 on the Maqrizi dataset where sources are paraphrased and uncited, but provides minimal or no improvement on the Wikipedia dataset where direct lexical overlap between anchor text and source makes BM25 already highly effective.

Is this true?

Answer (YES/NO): NO